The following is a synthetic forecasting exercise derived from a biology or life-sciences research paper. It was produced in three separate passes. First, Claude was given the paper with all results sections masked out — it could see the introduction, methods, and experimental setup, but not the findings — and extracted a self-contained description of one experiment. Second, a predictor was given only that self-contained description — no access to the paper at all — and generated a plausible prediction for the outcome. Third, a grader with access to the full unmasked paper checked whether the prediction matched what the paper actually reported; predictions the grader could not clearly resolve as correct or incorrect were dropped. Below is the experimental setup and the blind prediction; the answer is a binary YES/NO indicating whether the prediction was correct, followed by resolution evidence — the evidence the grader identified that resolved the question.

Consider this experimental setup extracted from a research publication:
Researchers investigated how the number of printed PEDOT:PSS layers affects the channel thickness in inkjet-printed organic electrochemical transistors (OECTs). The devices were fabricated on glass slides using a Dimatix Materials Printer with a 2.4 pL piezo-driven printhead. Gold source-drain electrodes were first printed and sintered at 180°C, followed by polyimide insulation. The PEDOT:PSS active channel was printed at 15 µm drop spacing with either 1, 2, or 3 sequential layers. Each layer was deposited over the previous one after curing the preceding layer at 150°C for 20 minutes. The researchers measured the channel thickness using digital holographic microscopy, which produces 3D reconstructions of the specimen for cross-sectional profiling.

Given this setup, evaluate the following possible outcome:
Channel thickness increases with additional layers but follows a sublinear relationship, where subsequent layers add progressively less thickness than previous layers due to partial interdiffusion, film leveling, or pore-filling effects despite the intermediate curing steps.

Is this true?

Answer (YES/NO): NO